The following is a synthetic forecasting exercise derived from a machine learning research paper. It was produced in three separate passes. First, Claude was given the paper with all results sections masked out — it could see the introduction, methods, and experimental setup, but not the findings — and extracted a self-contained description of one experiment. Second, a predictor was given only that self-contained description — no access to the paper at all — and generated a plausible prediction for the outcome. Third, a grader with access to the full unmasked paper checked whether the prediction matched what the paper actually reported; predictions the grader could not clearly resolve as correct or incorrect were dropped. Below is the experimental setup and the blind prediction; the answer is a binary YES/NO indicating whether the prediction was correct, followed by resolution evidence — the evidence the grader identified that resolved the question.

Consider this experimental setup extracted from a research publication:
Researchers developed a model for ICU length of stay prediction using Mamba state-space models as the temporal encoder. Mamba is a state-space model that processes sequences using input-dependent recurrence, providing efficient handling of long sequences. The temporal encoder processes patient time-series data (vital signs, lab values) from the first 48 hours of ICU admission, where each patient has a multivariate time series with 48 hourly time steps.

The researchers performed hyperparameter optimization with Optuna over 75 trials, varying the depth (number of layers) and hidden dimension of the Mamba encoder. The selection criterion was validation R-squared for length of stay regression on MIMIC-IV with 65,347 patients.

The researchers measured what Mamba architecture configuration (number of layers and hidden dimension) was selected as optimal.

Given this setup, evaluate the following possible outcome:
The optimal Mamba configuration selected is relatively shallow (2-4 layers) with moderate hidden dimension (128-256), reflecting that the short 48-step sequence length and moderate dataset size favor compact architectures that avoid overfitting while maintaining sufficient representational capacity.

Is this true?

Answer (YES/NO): YES